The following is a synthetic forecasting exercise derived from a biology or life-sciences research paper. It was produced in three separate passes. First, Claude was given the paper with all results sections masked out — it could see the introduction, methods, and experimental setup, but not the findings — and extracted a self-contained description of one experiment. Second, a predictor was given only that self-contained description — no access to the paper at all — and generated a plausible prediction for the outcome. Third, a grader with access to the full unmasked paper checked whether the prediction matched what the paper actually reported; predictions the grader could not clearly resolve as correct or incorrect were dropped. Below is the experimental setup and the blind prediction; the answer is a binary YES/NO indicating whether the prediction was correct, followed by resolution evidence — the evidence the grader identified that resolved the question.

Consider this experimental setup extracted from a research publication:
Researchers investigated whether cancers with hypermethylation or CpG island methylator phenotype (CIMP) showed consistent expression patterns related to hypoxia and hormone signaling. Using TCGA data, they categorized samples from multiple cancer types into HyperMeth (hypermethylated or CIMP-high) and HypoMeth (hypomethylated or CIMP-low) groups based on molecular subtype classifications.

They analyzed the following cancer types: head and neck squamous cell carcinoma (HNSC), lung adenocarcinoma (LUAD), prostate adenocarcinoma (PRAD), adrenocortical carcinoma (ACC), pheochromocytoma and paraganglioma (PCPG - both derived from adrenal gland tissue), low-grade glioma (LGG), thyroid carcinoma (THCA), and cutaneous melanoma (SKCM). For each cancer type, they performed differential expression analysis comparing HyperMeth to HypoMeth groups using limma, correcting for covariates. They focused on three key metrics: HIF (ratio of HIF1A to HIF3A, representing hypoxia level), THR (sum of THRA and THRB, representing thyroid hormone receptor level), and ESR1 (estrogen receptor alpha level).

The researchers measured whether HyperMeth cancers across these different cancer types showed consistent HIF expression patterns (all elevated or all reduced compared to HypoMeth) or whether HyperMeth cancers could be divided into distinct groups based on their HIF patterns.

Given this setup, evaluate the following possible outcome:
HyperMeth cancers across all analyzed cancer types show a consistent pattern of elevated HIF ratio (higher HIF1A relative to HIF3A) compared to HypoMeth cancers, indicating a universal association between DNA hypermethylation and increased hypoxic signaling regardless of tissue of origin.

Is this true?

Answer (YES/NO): NO